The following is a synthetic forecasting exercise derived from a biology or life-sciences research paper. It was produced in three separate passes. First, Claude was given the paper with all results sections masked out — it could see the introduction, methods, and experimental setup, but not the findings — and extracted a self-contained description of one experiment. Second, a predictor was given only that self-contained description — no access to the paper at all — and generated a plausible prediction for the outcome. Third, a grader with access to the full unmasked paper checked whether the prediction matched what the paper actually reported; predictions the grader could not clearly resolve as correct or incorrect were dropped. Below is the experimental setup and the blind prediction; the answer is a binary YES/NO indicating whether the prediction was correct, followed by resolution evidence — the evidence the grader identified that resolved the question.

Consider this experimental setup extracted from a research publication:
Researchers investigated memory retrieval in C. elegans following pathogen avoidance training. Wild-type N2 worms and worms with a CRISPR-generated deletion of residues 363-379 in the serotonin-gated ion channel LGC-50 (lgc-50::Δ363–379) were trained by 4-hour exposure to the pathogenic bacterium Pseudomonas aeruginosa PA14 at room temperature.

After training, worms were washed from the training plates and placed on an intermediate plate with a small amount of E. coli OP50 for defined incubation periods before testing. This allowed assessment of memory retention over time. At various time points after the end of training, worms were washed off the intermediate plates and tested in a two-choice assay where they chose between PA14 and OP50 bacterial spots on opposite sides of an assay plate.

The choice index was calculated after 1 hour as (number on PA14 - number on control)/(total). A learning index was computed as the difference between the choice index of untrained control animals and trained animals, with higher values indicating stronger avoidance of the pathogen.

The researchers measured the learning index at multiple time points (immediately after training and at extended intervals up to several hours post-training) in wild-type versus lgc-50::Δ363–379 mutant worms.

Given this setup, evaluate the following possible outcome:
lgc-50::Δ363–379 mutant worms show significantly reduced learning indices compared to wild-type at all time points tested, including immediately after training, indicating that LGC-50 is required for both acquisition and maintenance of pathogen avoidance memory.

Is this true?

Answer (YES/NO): NO